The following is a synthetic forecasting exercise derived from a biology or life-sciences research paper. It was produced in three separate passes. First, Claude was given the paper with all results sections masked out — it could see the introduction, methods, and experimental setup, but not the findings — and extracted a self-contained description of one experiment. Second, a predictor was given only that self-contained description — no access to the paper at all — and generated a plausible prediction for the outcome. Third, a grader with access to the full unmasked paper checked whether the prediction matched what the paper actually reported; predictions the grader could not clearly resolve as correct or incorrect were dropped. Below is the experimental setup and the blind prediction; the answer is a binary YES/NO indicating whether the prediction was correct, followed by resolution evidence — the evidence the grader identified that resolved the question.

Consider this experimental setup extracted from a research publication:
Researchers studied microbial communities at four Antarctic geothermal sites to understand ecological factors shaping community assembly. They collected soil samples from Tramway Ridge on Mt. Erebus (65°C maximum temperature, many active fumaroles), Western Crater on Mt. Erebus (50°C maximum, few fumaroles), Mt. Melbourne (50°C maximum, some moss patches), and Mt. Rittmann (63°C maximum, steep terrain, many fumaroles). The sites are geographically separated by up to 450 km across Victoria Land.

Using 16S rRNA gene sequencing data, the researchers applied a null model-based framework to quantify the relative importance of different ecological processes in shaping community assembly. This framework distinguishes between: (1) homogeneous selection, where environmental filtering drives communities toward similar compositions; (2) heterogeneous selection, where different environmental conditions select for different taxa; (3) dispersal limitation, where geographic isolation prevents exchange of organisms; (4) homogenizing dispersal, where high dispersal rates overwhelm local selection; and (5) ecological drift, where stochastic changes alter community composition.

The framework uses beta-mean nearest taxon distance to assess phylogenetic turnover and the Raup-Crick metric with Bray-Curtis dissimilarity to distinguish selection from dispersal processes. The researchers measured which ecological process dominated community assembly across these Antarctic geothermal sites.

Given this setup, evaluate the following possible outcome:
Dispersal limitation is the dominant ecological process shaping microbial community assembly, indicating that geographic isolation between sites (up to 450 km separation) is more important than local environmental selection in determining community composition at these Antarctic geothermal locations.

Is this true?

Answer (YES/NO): NO